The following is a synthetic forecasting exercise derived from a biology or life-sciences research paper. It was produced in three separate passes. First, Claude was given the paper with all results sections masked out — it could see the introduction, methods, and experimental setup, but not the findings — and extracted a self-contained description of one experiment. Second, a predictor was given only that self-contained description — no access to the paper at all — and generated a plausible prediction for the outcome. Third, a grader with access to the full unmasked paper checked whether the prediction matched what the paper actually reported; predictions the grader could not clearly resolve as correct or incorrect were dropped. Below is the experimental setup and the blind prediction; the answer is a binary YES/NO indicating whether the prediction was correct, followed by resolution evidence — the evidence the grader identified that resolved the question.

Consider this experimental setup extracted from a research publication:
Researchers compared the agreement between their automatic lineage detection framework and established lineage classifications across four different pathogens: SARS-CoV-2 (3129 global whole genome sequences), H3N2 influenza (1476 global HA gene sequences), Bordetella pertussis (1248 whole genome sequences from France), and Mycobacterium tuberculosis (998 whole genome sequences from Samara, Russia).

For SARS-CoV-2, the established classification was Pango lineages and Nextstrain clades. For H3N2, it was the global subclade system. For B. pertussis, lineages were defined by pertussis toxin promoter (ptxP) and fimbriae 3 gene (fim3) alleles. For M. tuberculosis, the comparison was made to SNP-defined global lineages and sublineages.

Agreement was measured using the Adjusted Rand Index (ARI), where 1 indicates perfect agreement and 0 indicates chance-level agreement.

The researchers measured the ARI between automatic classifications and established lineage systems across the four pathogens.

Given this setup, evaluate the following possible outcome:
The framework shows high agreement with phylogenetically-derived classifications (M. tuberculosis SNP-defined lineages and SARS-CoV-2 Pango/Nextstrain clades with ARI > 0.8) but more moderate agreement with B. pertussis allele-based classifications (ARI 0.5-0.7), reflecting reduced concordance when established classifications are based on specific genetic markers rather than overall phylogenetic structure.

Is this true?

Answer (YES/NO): NO